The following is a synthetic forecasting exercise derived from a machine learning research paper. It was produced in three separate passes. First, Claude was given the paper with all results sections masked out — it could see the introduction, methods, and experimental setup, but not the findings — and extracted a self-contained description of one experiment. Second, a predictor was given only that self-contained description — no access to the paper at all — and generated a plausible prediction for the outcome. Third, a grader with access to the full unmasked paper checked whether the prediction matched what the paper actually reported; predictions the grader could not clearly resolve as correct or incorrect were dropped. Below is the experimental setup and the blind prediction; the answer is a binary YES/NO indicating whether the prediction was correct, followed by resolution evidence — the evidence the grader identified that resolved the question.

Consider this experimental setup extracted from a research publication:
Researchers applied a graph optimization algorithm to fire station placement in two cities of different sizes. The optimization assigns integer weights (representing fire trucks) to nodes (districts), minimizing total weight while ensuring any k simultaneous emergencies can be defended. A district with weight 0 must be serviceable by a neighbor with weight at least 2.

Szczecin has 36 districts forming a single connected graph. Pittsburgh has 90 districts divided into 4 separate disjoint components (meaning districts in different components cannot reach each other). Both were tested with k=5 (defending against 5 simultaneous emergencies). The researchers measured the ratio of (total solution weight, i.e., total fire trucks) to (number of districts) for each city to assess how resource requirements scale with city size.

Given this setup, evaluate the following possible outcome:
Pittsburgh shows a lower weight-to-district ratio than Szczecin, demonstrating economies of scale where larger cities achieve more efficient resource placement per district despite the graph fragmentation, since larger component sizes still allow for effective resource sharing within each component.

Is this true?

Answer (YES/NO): NO